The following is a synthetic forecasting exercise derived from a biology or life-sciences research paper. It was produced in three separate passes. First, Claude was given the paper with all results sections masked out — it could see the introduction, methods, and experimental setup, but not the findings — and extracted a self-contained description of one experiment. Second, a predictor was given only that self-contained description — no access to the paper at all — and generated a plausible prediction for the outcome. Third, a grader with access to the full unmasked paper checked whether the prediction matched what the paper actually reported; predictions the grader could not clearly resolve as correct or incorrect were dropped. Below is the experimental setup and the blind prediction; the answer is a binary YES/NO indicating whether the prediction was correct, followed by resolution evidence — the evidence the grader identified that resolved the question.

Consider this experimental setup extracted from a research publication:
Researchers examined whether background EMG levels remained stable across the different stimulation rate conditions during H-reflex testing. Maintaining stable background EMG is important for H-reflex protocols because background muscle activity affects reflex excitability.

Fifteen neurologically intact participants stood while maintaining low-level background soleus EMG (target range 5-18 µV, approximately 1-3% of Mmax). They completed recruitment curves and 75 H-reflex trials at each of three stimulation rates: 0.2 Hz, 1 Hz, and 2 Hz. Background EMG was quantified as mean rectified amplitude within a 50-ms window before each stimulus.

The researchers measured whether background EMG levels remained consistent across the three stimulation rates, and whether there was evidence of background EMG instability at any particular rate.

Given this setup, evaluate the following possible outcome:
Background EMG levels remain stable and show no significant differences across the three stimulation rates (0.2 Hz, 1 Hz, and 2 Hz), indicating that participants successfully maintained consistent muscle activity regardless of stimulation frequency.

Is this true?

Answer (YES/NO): YES